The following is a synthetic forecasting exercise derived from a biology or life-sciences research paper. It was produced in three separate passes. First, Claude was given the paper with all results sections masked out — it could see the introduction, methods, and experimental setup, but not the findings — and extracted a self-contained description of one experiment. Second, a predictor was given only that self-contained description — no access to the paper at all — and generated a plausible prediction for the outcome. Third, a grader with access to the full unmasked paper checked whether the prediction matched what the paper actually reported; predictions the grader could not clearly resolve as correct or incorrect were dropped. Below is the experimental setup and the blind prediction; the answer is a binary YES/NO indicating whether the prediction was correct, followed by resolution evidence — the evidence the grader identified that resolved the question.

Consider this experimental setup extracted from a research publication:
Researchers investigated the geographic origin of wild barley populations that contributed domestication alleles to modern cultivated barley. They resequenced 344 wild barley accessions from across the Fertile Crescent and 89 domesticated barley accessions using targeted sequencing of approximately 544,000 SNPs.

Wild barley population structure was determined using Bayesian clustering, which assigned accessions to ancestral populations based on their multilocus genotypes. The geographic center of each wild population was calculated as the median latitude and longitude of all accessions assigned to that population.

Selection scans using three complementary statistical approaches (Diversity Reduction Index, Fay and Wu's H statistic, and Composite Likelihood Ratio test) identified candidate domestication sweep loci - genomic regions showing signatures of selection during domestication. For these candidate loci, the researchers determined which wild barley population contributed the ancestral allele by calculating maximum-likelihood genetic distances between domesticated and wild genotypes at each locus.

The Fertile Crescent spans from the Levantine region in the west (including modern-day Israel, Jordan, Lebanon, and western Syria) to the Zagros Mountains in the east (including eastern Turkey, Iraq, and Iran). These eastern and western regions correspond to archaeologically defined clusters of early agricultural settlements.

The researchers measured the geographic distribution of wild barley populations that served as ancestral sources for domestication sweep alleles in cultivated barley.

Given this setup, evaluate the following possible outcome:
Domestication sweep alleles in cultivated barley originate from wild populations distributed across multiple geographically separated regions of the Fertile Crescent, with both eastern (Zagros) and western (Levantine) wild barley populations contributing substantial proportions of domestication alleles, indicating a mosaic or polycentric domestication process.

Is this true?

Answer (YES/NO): YES